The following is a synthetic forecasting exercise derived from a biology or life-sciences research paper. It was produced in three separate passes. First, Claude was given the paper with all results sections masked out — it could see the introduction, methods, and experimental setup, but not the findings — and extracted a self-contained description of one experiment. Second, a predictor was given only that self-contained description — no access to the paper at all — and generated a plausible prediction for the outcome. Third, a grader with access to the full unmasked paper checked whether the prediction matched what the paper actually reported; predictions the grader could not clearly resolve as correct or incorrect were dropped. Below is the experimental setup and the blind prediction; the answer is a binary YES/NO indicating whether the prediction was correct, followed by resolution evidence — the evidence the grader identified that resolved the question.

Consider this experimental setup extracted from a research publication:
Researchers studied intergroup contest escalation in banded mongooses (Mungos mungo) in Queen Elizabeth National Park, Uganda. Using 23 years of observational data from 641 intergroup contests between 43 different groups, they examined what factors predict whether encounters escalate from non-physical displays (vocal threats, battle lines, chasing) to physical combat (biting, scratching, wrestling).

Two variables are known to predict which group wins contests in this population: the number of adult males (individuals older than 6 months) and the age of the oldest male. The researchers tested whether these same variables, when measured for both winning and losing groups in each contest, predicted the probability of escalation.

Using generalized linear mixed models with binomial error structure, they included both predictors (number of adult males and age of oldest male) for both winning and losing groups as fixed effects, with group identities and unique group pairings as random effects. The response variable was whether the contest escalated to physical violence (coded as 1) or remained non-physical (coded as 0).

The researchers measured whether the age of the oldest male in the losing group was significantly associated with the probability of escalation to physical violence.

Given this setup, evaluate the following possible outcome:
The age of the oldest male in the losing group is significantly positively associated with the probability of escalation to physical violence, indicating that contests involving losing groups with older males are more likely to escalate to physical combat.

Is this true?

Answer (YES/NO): NO